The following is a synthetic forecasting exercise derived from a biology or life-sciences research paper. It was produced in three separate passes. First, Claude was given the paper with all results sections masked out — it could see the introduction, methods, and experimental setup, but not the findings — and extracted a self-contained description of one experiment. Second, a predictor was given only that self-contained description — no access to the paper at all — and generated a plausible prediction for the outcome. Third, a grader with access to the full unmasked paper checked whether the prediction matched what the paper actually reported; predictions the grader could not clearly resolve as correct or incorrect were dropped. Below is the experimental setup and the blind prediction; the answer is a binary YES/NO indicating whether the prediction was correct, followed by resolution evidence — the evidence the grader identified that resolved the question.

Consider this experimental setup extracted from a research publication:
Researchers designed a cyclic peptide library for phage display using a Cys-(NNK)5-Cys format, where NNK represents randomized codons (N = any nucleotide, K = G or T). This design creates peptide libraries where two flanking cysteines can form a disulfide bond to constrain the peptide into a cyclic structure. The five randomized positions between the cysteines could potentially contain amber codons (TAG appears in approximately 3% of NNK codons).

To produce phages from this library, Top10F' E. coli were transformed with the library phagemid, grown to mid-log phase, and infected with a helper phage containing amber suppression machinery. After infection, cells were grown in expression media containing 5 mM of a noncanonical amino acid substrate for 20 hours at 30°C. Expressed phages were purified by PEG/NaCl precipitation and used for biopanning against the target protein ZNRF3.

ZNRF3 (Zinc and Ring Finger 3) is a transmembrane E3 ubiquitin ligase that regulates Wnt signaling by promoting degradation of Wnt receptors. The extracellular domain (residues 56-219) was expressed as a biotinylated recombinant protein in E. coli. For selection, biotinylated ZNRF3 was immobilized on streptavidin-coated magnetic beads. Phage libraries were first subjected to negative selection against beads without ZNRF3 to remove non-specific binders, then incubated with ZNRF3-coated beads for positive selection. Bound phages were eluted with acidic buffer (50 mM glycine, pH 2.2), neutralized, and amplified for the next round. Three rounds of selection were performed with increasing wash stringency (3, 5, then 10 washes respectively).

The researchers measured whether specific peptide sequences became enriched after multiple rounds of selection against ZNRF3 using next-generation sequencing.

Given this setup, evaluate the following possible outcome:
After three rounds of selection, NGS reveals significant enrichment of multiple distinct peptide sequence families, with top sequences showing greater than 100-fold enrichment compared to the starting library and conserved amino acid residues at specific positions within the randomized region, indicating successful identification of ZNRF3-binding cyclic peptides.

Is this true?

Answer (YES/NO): NO